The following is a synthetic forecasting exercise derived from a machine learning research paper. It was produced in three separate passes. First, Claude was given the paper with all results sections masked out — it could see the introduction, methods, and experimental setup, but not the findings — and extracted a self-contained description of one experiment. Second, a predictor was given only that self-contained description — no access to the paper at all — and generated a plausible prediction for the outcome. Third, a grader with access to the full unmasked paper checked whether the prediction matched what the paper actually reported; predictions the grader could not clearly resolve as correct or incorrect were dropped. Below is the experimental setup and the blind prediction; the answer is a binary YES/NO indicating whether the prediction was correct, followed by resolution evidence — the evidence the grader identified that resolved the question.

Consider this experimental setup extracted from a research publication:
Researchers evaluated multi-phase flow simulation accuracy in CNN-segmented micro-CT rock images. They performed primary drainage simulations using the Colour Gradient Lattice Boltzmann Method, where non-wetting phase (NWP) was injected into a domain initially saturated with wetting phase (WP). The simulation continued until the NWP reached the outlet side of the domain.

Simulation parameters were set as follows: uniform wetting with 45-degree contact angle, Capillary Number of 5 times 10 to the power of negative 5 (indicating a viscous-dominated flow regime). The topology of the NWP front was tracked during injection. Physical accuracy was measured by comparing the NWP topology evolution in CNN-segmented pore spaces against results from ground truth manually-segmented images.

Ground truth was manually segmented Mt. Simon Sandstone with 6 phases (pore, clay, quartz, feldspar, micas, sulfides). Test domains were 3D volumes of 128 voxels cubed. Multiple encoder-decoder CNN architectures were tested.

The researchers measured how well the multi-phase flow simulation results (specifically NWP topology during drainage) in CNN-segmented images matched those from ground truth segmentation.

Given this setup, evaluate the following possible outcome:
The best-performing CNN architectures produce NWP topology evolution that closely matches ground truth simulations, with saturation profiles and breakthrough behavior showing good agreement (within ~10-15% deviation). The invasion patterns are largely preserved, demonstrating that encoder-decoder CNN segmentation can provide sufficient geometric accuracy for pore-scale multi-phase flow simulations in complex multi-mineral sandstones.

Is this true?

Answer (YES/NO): YES